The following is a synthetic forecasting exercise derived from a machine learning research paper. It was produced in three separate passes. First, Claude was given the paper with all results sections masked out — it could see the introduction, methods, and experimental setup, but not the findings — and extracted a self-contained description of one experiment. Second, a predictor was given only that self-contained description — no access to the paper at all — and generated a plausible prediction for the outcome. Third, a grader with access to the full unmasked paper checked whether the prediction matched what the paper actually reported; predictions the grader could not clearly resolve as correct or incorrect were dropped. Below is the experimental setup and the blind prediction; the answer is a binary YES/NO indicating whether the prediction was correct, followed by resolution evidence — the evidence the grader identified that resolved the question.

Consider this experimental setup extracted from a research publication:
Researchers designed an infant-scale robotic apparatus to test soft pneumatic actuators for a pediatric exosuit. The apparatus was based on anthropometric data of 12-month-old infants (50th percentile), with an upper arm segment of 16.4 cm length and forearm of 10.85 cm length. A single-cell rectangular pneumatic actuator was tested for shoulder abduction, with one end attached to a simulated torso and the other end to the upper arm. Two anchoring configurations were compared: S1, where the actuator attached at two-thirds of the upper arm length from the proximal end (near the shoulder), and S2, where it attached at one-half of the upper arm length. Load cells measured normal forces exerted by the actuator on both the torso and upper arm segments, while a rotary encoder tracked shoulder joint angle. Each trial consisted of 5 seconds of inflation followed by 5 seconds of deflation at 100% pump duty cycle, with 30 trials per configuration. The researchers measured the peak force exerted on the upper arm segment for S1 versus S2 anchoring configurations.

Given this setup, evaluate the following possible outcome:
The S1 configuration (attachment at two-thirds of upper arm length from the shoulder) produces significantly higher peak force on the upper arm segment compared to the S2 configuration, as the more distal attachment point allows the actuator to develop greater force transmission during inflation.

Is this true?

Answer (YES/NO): NO